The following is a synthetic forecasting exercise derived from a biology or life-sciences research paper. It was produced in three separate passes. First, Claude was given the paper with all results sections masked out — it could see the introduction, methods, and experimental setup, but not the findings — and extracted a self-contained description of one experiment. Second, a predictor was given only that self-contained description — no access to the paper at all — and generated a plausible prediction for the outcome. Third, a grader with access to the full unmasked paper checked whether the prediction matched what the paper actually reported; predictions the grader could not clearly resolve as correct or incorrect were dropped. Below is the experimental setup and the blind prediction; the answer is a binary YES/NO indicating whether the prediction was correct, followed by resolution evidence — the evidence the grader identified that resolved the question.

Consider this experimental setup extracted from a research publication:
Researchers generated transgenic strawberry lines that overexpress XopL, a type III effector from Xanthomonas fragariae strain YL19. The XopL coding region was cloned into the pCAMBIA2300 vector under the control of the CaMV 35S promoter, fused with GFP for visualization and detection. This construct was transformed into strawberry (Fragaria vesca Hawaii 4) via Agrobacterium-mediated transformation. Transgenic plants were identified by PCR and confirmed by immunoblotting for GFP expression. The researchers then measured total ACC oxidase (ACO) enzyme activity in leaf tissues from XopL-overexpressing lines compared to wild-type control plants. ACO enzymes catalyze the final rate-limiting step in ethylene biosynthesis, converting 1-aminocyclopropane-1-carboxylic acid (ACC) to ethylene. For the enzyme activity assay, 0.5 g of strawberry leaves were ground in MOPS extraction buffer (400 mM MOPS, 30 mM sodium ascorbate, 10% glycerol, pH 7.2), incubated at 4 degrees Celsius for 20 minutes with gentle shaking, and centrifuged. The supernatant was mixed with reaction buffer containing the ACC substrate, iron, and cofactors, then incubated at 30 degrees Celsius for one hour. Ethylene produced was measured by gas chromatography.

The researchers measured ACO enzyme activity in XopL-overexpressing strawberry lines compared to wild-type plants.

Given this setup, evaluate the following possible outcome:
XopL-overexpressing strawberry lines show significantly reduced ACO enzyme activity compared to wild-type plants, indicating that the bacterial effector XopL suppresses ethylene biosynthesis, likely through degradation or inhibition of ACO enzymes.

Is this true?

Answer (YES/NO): NO